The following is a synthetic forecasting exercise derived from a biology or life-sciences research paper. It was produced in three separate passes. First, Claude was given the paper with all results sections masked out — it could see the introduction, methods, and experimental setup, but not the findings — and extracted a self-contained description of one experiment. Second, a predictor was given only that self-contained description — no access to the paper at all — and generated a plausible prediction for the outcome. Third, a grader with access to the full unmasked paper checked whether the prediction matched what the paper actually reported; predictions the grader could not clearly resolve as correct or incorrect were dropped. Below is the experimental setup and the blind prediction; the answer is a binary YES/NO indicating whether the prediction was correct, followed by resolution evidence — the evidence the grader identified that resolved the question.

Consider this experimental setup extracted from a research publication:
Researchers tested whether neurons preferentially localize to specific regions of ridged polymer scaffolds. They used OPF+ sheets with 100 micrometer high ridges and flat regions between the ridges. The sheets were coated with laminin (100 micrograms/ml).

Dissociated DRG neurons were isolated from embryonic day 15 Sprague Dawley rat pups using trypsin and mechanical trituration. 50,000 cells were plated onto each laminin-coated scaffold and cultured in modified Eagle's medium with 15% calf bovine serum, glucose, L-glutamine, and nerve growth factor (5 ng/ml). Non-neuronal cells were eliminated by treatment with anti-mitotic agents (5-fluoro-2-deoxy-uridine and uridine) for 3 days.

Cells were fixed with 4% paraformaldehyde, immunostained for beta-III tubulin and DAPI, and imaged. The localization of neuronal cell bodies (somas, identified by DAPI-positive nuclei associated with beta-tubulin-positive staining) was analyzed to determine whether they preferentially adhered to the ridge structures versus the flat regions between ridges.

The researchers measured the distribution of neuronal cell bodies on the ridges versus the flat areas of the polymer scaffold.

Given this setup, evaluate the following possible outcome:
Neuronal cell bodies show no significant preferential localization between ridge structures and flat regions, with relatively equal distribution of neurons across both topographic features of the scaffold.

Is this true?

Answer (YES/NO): NO